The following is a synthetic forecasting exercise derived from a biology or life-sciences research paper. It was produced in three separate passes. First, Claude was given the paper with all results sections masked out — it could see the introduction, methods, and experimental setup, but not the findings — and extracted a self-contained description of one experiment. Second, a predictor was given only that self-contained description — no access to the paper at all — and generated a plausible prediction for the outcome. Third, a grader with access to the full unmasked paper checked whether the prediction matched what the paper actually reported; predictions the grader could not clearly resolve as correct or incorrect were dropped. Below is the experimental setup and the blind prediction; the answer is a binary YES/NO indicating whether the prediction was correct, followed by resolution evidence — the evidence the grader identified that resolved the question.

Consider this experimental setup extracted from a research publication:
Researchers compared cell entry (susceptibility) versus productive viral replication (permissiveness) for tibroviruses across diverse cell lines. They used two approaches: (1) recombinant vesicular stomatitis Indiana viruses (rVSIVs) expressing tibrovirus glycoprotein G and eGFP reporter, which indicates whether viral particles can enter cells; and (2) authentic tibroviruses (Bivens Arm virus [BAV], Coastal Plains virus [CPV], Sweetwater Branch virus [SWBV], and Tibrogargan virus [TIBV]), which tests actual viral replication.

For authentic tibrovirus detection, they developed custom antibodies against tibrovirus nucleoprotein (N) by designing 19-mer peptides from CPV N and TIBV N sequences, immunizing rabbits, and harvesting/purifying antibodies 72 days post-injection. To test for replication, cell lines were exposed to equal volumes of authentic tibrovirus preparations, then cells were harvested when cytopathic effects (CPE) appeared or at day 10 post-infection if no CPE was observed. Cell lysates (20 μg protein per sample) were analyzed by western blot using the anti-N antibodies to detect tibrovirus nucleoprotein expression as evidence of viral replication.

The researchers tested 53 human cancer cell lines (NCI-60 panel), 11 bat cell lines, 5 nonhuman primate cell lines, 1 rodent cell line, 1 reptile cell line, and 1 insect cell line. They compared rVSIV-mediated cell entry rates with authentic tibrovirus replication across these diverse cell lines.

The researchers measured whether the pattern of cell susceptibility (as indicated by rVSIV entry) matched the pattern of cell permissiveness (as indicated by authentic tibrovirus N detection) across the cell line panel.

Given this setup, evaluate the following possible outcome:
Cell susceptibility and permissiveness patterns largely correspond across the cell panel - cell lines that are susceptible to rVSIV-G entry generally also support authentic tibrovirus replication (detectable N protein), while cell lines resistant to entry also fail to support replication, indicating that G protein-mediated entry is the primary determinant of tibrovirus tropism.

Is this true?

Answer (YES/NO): NO